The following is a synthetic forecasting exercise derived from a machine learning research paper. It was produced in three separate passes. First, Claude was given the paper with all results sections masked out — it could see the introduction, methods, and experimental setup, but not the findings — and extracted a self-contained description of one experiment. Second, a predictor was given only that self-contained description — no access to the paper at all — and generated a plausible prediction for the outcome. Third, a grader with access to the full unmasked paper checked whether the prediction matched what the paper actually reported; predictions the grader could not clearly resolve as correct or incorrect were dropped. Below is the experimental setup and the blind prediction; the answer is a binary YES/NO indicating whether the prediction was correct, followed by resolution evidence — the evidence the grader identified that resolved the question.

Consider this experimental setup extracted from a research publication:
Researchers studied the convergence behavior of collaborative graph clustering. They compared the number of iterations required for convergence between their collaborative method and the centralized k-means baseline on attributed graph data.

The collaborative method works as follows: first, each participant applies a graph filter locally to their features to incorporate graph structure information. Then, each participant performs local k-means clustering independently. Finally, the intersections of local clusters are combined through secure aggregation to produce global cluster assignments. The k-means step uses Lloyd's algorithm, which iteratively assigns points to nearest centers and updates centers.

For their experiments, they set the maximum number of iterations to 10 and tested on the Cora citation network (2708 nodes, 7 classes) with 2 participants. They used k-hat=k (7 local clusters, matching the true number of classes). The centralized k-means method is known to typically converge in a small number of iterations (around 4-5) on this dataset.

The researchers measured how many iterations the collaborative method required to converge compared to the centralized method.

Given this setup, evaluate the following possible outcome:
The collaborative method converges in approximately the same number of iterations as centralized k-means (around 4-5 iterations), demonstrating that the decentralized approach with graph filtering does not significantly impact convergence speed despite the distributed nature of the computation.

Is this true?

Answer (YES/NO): YES